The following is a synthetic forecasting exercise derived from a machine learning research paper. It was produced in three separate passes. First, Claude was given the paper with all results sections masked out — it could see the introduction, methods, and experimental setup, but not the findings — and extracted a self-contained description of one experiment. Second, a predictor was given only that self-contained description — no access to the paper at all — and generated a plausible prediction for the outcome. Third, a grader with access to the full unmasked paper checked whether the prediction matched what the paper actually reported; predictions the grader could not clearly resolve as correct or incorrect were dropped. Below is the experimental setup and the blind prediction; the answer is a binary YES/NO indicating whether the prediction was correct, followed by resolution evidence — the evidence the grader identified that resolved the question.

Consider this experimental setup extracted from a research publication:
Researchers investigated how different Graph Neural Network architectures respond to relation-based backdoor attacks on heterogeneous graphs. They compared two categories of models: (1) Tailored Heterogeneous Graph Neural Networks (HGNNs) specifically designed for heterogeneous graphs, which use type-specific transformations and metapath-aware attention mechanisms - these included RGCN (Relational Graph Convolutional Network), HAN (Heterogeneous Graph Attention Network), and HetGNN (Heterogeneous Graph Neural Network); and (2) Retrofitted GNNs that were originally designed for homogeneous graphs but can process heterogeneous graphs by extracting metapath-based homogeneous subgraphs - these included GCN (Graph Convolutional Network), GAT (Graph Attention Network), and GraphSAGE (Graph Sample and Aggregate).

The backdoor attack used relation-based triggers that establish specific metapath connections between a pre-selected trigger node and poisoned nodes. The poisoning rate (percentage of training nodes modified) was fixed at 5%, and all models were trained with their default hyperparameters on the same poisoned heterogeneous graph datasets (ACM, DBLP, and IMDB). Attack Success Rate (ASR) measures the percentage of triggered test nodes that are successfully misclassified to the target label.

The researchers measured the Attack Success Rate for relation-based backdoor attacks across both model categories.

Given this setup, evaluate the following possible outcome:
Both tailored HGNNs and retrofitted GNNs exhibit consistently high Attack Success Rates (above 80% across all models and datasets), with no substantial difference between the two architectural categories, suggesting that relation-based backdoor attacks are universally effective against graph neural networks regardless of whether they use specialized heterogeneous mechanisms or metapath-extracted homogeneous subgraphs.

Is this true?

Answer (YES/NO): YES